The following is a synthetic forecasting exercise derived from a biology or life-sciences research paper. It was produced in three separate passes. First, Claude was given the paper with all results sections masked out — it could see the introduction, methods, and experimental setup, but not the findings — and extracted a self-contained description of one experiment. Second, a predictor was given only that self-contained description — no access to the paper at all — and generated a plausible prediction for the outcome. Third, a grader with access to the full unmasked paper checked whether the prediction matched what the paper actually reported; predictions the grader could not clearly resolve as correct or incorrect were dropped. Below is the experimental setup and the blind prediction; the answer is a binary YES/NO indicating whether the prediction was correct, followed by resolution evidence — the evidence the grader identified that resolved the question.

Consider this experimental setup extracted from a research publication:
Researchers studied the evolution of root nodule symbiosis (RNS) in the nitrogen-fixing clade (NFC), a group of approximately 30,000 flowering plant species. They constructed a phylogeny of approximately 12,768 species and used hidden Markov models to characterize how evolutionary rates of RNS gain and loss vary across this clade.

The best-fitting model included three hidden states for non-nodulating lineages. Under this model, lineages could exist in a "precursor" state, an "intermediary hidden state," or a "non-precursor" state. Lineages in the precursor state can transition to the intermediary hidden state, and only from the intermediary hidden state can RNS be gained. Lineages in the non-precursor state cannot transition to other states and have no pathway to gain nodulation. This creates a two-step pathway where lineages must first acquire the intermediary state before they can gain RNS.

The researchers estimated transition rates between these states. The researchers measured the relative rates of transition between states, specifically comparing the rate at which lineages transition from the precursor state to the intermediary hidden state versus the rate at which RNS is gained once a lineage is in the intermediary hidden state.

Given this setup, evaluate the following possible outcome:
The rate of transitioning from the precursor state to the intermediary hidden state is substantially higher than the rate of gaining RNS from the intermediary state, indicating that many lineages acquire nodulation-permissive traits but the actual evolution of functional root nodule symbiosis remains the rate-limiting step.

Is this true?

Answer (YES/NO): NO